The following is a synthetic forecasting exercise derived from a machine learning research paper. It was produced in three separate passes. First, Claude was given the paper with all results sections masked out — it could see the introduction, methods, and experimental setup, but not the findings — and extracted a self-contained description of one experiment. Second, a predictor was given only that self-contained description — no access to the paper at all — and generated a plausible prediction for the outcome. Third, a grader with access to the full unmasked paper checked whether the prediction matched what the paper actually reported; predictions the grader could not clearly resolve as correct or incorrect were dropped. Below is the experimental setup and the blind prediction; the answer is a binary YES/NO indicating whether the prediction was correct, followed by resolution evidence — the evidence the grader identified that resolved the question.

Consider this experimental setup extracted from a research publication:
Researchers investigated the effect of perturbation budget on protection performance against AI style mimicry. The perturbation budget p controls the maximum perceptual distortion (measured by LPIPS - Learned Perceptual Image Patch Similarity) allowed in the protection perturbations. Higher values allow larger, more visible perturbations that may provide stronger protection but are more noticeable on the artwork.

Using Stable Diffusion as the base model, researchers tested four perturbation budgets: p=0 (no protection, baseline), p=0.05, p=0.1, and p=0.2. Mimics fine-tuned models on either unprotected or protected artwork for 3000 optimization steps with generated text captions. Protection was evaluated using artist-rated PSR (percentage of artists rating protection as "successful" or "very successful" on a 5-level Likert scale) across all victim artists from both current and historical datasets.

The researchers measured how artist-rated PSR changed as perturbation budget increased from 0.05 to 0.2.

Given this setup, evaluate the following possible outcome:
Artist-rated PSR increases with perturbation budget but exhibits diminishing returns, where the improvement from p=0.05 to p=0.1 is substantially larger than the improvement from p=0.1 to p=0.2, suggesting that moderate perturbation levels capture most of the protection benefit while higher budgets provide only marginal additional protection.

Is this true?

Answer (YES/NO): YES